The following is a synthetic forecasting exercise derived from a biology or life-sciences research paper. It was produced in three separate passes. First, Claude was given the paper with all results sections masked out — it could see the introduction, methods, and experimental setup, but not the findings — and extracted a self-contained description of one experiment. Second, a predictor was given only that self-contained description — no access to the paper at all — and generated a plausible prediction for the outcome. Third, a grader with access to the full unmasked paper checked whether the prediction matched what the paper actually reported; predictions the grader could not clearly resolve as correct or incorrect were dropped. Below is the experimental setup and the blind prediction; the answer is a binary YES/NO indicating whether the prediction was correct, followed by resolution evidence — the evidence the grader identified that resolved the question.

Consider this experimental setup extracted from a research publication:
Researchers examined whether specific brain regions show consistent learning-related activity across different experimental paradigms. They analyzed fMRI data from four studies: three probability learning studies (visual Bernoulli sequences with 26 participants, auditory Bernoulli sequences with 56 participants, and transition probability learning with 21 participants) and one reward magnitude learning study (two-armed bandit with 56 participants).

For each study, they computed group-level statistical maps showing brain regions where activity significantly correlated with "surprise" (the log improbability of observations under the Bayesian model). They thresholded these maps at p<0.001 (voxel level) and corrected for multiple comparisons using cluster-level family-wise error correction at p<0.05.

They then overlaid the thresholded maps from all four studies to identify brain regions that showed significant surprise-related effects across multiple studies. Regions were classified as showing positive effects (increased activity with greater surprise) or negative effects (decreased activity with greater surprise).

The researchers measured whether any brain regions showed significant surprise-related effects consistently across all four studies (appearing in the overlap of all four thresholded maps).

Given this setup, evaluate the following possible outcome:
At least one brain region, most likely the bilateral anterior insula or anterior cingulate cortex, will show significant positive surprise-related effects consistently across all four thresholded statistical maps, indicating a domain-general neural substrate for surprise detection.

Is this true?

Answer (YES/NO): NO